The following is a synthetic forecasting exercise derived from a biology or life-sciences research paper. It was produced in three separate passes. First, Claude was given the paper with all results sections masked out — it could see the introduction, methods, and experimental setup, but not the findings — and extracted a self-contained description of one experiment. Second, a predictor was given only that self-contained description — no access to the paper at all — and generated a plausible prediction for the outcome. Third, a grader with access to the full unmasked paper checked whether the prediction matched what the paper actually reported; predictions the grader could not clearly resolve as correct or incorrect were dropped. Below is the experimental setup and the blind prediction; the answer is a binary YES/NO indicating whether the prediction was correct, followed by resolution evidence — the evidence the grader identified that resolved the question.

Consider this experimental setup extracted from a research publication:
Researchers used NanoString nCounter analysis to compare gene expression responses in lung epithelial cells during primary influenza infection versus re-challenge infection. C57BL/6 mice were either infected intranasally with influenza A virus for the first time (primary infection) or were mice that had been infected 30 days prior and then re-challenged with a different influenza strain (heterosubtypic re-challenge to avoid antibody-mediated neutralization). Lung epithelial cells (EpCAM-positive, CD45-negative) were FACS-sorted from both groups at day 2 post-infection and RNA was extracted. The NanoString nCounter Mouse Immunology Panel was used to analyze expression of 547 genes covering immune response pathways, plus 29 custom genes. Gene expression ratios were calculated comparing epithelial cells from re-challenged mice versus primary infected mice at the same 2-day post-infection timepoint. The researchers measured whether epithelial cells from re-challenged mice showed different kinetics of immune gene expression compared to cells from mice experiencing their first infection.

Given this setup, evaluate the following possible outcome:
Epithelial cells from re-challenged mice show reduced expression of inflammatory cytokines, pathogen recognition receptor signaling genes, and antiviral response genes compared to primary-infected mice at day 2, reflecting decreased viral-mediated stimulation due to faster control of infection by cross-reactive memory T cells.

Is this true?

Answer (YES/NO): NO